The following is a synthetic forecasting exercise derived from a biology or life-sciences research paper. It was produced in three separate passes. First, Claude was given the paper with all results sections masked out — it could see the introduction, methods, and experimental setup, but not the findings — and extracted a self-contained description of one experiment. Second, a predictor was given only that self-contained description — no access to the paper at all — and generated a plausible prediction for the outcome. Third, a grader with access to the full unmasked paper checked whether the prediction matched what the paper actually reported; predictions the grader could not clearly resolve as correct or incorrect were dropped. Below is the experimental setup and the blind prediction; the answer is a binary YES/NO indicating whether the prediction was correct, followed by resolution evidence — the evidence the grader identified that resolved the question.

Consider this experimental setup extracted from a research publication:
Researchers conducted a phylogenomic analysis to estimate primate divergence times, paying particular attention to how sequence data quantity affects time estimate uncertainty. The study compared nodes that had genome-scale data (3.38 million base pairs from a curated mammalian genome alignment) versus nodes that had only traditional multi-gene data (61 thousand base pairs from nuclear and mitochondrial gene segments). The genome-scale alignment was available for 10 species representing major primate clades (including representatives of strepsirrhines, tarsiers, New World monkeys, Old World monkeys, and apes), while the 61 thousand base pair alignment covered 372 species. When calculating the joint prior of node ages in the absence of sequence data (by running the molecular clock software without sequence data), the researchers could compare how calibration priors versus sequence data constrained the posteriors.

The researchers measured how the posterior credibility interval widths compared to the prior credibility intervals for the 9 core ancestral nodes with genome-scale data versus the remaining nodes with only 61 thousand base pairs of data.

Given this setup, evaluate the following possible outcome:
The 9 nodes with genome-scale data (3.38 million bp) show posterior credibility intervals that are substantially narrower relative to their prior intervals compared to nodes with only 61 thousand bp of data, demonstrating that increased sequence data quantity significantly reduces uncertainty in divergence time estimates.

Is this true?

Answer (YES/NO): YES